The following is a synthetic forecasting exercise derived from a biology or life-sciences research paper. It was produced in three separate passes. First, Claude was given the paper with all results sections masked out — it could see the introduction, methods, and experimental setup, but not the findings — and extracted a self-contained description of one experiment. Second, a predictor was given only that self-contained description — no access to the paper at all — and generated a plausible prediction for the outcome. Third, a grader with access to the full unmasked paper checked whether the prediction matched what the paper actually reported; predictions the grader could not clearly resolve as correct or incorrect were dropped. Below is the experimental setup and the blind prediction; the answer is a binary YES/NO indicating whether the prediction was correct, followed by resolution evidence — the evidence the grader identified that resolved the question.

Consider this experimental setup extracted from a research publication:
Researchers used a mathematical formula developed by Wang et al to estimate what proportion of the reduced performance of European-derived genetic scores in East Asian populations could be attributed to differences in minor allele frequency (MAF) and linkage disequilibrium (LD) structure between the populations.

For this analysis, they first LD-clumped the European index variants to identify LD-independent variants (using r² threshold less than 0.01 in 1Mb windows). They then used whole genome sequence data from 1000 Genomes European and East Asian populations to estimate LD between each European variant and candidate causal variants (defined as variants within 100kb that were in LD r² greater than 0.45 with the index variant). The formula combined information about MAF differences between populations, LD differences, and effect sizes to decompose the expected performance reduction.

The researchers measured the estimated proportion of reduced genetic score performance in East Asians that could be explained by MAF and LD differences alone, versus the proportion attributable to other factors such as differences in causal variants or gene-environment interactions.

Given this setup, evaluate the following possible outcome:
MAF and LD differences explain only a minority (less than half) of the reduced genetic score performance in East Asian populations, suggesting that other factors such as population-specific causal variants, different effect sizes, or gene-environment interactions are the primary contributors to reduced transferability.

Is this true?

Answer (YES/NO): NO